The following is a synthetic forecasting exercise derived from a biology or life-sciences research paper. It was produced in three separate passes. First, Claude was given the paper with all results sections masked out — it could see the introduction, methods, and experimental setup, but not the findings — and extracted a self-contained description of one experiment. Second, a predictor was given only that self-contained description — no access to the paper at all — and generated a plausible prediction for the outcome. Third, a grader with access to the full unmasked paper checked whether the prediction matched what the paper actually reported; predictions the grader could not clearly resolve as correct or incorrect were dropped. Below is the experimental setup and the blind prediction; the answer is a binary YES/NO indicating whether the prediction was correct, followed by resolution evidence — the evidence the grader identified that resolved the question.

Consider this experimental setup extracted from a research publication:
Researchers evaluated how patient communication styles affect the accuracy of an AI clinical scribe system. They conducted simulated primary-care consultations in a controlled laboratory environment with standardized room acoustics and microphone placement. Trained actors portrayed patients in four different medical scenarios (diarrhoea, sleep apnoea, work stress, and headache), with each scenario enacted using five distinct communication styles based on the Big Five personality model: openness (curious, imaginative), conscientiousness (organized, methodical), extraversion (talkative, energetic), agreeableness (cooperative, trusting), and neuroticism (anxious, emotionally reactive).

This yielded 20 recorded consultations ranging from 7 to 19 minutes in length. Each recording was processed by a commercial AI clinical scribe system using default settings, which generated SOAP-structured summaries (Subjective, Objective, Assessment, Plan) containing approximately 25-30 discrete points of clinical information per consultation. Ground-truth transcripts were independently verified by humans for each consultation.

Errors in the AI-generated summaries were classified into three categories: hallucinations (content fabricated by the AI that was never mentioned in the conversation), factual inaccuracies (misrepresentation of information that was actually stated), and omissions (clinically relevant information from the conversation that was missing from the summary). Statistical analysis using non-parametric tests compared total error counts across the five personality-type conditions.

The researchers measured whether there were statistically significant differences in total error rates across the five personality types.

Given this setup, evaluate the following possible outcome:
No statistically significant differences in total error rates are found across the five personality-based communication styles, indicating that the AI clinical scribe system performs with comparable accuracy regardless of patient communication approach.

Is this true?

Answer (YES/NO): YES